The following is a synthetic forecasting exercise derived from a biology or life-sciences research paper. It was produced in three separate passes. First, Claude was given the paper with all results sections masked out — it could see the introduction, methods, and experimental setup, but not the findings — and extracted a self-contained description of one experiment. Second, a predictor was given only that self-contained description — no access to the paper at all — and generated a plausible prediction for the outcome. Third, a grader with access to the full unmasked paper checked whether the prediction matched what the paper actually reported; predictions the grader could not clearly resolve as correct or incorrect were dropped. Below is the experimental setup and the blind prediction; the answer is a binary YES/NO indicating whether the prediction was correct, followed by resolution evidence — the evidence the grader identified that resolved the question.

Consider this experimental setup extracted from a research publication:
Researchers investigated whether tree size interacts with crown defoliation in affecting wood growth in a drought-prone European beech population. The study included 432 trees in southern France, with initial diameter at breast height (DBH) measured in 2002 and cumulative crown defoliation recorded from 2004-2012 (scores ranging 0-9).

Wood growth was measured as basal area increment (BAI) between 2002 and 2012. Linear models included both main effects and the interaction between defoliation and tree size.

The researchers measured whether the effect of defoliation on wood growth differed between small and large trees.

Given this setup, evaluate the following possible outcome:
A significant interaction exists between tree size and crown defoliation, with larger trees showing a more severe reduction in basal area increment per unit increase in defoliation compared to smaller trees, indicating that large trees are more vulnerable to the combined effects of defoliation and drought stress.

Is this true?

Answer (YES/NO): NO